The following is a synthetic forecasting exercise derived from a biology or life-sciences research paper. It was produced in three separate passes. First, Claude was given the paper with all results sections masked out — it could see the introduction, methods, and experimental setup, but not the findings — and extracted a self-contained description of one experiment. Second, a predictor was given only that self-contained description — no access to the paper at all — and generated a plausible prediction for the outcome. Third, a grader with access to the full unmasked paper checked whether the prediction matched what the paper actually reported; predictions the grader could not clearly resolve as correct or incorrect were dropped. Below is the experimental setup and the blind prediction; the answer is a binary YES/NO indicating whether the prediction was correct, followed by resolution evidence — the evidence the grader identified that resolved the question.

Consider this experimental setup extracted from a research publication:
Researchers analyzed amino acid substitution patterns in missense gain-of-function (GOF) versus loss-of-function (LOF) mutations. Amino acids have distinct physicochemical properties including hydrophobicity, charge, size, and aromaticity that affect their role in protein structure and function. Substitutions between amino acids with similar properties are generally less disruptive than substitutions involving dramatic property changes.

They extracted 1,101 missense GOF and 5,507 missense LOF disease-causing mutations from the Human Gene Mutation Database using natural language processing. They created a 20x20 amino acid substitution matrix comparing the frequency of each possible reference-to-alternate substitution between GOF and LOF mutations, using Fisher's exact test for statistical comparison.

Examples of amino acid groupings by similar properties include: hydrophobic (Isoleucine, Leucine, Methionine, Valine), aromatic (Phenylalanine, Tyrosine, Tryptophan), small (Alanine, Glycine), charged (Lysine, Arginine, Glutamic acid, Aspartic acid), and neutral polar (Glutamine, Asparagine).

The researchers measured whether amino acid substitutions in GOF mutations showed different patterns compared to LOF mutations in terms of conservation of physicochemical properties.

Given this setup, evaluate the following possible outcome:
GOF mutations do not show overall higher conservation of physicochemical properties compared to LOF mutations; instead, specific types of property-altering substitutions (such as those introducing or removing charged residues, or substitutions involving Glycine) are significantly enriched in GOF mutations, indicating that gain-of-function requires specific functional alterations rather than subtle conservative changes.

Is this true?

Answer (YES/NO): NO